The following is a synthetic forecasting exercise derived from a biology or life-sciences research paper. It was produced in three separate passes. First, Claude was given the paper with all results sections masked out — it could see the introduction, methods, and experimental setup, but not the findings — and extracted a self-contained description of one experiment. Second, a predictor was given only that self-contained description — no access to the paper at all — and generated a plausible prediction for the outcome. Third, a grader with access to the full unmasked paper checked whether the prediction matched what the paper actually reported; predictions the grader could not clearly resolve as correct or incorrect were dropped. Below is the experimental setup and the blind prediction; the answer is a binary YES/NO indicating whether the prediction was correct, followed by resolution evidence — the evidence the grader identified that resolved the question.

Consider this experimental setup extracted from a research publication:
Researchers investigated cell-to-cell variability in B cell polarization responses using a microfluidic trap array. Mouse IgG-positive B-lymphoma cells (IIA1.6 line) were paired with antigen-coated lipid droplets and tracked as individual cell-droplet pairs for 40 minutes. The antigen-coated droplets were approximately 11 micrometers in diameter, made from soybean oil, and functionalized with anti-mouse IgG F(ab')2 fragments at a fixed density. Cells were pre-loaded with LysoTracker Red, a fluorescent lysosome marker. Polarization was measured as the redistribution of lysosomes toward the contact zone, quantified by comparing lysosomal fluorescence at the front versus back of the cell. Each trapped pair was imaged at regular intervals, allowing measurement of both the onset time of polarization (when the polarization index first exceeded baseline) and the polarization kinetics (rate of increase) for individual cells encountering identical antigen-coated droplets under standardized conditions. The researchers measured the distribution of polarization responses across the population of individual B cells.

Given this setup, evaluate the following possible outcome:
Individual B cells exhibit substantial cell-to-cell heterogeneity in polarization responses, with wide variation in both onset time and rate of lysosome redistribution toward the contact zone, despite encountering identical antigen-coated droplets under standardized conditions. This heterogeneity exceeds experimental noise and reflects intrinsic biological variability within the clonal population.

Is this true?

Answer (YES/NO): YES